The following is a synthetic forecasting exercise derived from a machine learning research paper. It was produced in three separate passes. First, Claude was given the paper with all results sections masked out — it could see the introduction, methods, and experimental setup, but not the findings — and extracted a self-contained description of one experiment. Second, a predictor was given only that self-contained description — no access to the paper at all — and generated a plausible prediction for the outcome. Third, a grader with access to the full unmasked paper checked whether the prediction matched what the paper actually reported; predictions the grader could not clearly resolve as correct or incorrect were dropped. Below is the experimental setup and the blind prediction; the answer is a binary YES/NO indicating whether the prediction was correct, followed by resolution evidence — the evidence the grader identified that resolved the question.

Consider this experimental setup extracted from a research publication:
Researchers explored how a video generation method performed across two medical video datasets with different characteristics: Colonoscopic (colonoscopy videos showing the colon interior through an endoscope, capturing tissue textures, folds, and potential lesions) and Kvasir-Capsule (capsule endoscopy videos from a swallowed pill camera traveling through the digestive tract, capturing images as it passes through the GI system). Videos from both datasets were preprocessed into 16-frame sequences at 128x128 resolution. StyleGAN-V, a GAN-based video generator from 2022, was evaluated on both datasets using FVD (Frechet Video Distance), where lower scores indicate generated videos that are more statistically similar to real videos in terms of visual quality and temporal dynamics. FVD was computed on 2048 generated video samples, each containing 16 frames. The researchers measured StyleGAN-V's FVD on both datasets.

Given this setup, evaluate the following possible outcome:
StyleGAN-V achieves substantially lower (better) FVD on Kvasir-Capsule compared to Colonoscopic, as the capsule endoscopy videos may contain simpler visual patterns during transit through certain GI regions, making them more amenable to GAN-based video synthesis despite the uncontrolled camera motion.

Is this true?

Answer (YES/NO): YES